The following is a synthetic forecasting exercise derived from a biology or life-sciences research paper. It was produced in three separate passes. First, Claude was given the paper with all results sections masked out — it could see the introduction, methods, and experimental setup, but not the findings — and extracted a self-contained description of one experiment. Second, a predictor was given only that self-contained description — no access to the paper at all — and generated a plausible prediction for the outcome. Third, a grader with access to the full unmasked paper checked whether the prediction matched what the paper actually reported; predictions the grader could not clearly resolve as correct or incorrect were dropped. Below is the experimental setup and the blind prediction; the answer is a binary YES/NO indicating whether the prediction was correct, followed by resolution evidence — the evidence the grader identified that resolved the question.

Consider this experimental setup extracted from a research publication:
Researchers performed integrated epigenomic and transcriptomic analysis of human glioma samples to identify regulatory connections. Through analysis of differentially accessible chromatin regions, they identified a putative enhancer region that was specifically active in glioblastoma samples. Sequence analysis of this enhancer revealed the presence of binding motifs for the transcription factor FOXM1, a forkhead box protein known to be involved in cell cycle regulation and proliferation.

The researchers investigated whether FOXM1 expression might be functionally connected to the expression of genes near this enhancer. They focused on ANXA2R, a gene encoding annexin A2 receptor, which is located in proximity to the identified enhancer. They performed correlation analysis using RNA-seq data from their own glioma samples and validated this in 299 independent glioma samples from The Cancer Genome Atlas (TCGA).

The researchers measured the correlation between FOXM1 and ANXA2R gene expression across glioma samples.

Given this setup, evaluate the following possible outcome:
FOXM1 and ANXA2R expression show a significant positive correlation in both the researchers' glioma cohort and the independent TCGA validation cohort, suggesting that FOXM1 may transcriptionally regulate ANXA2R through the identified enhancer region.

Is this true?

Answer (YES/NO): YES